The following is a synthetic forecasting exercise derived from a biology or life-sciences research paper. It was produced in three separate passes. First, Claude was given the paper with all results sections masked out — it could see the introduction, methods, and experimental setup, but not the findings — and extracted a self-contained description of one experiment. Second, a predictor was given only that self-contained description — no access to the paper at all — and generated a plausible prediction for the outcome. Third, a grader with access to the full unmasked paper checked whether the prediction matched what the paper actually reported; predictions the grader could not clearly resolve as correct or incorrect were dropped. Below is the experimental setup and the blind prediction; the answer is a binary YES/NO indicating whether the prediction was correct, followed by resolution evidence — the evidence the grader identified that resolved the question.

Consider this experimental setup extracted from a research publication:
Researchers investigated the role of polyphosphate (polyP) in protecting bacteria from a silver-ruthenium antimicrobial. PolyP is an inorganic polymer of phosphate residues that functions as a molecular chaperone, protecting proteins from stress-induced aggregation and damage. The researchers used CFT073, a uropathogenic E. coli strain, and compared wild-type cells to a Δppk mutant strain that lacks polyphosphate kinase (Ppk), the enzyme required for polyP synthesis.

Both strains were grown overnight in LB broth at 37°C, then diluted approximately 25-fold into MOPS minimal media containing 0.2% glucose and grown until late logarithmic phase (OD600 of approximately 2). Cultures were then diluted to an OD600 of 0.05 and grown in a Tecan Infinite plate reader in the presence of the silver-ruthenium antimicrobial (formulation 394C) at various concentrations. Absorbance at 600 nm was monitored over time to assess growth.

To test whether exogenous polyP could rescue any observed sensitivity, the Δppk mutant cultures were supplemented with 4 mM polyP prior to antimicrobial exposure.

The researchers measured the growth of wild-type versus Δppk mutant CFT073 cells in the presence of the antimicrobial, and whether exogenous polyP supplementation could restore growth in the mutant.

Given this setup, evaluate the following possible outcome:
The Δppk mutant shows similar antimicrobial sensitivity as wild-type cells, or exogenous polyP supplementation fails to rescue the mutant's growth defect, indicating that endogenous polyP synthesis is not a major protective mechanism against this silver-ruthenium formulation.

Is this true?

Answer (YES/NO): NO